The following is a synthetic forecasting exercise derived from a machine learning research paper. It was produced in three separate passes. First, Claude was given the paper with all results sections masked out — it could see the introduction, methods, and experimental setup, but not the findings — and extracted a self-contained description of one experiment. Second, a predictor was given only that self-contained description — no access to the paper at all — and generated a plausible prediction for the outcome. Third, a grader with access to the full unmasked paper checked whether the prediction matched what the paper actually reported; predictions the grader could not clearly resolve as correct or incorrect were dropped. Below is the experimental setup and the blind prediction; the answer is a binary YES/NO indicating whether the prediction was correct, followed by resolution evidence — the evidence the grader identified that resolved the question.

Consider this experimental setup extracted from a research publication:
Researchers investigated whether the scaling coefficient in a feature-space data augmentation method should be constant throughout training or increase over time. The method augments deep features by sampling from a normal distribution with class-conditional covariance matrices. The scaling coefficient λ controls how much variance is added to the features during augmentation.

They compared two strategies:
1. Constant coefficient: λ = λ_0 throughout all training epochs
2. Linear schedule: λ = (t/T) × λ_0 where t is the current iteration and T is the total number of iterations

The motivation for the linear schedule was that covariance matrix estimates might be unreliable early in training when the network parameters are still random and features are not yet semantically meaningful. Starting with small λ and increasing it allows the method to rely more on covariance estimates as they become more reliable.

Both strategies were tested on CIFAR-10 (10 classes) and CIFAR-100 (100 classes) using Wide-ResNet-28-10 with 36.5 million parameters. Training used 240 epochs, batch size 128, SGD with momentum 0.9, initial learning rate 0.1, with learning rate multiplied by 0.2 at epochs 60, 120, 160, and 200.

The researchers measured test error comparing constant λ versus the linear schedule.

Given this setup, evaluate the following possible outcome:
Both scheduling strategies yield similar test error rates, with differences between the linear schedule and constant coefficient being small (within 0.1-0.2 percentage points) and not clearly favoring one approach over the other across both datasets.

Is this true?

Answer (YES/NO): NO